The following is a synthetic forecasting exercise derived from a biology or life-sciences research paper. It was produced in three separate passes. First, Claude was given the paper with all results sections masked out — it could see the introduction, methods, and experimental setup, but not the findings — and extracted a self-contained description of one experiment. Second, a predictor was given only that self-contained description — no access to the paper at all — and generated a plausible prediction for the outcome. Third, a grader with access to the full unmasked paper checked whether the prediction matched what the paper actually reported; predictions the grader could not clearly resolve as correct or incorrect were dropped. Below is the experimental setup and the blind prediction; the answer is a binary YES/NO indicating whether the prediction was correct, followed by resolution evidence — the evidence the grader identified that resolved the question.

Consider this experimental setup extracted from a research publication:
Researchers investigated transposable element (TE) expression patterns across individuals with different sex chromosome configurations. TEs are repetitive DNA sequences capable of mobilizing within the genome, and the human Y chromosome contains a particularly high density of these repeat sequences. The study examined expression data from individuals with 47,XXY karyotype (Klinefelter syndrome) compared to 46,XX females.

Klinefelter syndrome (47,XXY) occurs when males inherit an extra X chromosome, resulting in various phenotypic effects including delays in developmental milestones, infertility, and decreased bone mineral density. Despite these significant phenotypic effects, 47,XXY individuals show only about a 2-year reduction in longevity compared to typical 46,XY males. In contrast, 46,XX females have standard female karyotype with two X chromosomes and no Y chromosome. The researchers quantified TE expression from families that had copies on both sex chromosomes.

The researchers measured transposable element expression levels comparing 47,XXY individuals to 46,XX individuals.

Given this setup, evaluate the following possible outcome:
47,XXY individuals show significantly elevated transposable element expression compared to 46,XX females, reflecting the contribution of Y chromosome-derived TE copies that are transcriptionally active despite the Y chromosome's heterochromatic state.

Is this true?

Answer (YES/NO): NO